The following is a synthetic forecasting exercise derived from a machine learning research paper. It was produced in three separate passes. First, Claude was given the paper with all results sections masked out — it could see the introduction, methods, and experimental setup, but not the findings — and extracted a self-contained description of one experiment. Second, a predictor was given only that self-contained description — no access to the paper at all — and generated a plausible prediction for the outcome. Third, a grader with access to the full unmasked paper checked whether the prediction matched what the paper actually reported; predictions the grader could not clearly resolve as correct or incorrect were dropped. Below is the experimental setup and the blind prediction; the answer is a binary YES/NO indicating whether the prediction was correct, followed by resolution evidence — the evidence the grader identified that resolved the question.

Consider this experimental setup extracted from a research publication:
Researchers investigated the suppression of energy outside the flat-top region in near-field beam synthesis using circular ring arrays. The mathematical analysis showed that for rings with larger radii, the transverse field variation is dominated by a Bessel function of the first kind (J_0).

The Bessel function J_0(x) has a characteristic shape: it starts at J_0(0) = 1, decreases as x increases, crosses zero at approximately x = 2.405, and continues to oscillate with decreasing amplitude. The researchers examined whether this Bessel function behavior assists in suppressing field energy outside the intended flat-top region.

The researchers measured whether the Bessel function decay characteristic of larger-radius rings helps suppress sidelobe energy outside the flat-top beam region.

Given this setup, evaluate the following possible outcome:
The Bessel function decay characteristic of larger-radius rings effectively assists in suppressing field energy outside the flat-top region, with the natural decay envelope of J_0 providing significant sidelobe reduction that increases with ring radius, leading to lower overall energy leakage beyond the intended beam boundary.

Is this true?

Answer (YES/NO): NO